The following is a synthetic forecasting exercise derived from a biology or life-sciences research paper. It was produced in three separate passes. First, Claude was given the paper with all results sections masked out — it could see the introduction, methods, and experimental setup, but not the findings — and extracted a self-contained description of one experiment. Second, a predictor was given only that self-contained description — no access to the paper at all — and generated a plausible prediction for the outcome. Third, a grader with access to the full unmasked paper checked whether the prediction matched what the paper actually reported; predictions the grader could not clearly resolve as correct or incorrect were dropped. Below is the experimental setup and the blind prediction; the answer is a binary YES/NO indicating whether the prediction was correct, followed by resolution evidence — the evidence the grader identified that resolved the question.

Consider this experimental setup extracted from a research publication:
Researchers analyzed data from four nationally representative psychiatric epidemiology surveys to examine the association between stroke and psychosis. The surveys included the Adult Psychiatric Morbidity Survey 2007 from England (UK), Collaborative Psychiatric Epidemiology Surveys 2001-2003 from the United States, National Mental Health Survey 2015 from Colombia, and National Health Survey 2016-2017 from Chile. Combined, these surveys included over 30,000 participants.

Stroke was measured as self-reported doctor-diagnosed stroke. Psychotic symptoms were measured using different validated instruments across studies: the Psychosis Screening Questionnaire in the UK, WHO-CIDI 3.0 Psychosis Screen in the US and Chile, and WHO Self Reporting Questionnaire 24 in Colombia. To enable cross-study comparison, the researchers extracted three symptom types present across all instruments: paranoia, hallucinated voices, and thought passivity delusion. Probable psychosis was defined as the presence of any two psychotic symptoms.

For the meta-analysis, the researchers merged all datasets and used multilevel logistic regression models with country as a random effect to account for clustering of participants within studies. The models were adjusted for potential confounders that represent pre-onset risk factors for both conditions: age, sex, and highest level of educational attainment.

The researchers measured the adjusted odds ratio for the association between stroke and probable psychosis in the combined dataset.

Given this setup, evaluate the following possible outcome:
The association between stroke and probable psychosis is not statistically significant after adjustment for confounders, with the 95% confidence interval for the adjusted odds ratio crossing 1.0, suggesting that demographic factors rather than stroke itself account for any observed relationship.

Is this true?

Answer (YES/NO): NO